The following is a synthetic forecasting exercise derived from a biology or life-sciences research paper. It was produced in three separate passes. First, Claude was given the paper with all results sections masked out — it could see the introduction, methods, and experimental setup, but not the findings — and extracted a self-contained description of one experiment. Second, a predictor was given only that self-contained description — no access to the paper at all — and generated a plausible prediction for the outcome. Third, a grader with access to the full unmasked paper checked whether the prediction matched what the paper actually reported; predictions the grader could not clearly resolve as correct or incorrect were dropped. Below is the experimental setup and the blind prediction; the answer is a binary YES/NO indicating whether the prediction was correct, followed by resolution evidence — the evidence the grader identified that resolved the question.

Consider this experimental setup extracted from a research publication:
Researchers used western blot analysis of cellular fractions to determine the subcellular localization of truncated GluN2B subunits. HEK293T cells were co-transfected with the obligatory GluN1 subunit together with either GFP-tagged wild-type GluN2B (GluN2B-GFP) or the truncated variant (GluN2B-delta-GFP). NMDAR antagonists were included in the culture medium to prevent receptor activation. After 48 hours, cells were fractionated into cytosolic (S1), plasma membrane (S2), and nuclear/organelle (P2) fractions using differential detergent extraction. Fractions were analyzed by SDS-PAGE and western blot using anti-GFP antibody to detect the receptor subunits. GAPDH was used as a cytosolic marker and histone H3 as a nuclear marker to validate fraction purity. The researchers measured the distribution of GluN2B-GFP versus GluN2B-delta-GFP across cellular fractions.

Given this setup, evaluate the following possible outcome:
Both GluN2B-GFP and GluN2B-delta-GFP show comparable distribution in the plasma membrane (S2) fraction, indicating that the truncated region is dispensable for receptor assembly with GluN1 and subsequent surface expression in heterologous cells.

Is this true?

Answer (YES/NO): NO